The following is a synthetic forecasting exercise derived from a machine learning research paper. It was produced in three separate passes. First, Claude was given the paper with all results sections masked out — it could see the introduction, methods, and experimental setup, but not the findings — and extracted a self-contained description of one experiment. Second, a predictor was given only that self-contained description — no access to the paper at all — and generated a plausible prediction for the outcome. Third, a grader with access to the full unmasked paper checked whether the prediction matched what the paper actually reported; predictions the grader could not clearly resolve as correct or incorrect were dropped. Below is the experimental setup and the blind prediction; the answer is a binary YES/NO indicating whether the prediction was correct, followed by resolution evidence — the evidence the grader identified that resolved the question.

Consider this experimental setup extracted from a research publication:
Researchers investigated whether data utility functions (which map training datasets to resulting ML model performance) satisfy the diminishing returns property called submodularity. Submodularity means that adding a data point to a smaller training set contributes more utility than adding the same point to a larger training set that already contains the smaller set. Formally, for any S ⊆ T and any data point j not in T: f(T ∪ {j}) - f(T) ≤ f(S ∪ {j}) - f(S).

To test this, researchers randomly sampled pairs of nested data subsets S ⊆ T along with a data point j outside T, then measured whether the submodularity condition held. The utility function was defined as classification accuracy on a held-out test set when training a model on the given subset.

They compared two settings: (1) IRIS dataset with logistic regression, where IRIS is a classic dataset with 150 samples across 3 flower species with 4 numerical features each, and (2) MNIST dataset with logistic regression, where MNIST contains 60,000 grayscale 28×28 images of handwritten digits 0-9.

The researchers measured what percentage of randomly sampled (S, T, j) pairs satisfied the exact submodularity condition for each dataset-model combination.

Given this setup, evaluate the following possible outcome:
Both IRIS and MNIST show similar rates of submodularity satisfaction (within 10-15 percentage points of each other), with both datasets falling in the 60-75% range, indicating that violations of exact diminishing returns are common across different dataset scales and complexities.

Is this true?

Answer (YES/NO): NO